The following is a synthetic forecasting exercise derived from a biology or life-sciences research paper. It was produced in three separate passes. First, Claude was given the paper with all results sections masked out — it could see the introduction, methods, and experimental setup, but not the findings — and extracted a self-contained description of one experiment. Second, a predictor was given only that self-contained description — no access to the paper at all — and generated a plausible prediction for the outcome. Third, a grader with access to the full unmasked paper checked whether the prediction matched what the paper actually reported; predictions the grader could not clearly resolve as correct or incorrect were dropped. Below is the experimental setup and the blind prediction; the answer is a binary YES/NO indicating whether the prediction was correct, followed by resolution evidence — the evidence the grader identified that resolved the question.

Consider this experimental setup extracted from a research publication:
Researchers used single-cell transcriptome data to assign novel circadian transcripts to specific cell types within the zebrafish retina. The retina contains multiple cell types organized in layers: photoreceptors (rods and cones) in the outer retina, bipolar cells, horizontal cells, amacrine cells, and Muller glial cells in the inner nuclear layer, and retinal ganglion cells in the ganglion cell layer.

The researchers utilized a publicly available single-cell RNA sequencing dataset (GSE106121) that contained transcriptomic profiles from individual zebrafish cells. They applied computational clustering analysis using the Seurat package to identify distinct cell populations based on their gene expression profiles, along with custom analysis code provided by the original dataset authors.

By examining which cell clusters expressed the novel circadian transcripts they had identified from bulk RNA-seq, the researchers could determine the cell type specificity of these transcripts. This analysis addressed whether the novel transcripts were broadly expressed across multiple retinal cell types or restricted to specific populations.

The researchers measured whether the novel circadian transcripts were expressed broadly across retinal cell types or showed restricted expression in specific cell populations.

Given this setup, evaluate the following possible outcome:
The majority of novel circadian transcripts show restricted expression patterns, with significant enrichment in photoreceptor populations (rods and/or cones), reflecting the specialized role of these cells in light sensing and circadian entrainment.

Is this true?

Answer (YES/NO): NO